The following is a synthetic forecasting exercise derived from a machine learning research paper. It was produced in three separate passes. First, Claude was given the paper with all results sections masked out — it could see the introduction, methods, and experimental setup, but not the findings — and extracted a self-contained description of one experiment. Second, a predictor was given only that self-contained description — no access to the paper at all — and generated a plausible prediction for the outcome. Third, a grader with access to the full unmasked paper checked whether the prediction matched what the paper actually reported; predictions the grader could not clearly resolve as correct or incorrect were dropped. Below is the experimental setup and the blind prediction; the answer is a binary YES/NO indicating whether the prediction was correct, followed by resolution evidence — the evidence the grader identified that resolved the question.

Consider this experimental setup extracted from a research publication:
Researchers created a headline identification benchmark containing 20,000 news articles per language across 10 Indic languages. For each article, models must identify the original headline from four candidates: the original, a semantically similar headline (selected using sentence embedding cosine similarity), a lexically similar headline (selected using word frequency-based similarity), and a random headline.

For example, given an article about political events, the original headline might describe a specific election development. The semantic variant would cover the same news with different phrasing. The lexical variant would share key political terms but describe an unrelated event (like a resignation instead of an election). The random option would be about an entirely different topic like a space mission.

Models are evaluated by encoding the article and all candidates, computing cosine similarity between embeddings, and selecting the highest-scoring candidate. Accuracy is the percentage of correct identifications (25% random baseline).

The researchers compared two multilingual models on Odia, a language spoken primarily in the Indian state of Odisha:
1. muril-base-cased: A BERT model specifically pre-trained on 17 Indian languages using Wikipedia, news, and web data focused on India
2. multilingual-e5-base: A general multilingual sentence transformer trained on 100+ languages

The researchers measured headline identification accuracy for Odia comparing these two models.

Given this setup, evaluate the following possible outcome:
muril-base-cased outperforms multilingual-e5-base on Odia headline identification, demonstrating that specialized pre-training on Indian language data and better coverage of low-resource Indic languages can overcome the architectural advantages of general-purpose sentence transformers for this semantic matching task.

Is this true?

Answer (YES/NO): NO